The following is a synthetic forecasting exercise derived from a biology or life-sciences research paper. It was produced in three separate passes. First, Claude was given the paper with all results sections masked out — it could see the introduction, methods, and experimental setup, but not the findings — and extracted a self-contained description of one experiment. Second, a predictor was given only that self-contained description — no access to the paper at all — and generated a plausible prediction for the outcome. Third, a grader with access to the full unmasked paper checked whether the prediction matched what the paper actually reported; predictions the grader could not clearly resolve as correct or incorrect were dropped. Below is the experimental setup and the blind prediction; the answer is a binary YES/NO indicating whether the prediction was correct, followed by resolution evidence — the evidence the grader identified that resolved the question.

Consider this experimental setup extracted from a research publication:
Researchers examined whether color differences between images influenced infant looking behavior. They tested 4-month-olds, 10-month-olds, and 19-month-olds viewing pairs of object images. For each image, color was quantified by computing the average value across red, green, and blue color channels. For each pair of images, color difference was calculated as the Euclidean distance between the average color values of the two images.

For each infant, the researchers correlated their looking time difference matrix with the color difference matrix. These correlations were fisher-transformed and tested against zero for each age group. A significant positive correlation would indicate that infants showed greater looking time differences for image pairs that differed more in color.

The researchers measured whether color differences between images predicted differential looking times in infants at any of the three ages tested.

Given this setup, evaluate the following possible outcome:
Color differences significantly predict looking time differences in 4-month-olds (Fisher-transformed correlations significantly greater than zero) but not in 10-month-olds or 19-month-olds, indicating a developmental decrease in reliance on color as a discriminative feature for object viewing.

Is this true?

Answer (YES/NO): NO